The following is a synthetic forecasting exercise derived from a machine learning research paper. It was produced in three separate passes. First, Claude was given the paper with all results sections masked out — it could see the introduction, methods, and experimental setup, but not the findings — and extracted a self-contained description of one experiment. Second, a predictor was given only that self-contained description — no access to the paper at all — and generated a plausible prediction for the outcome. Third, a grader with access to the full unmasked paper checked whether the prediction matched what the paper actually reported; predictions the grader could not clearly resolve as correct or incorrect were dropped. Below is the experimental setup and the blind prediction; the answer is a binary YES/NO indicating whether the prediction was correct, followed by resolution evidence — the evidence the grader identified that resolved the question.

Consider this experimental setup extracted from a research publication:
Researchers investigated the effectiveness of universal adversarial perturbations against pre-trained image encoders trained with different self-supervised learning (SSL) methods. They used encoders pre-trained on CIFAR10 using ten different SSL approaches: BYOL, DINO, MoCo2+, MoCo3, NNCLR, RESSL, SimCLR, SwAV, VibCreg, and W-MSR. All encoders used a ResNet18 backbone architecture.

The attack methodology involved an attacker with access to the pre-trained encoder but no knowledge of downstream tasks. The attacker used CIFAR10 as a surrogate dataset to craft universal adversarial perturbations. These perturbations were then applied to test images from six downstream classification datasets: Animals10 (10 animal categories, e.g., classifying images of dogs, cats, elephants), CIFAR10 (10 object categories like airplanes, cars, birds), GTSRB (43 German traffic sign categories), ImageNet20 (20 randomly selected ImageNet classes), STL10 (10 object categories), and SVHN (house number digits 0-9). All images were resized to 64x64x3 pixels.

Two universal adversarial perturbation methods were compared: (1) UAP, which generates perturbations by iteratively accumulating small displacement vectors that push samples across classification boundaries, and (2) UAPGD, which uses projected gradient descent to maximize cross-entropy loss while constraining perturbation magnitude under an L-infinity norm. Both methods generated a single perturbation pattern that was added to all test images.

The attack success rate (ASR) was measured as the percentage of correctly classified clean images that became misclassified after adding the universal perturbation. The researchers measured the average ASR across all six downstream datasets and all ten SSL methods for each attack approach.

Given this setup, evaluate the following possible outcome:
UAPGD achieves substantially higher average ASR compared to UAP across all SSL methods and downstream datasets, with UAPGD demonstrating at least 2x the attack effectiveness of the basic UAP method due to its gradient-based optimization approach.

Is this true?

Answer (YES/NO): NO